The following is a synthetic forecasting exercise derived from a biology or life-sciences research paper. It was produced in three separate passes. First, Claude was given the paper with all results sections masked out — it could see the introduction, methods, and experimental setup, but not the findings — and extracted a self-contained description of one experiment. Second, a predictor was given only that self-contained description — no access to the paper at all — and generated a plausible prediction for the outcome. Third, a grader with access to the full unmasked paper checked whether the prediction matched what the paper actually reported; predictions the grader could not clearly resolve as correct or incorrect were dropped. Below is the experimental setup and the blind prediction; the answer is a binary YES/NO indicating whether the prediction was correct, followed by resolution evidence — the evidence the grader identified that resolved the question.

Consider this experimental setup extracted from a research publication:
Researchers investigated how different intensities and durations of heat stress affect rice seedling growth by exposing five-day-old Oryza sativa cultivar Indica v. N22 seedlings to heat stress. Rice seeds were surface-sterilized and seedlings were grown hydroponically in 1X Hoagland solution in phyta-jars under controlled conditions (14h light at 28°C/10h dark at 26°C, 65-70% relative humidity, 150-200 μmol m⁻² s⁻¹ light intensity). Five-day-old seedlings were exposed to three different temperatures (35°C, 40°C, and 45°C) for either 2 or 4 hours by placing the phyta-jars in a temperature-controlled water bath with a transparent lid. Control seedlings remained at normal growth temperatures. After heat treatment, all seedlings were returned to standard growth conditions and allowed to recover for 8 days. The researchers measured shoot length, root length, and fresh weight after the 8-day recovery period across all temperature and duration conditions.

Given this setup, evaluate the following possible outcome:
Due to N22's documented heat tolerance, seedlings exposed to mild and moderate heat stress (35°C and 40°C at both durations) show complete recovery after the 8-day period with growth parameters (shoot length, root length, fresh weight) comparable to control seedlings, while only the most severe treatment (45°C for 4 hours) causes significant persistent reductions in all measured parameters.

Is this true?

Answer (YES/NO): NO